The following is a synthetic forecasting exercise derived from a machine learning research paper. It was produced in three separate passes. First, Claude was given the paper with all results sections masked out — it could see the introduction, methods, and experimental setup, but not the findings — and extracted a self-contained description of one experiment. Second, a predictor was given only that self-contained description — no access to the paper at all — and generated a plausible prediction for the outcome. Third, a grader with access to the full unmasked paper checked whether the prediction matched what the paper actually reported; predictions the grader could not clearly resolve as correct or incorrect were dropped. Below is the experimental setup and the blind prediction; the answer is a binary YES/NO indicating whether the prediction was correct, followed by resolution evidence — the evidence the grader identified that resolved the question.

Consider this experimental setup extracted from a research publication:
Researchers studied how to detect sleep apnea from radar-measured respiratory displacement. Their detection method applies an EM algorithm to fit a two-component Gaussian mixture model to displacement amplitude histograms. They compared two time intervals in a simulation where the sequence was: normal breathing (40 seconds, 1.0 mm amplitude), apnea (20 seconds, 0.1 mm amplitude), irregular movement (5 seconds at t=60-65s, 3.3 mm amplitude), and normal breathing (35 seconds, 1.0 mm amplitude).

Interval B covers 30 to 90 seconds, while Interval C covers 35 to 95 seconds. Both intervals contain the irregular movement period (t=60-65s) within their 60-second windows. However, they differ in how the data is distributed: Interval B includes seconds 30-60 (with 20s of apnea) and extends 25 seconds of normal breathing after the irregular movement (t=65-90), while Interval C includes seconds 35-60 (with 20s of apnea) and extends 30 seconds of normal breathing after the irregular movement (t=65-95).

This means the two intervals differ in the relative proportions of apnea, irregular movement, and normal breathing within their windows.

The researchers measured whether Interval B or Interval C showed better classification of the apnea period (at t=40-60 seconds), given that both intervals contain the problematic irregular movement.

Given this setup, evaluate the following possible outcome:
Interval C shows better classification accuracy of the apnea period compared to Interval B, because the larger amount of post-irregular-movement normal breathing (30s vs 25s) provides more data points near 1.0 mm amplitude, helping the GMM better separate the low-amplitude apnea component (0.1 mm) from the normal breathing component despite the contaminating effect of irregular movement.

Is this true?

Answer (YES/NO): NO